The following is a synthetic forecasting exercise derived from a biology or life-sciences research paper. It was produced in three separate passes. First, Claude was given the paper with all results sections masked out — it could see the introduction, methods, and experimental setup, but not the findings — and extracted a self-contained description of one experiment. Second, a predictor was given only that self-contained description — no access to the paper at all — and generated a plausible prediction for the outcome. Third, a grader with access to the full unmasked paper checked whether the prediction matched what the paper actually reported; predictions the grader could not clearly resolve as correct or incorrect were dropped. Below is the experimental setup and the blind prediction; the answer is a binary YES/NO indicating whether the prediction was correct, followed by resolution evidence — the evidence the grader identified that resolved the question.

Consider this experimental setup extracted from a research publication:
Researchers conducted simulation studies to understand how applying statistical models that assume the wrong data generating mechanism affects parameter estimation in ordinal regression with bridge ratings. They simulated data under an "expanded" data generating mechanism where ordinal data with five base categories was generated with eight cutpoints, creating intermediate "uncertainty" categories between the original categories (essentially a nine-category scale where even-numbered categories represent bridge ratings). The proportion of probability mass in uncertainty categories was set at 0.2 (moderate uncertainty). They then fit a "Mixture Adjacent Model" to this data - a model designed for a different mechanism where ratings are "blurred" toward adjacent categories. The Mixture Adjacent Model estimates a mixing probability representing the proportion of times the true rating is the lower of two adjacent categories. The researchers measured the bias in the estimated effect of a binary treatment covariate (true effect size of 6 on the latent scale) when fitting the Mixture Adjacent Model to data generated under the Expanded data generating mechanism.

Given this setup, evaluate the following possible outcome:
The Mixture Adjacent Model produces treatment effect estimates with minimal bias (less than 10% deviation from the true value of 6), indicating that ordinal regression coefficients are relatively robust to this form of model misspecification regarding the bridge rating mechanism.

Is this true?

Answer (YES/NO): NO